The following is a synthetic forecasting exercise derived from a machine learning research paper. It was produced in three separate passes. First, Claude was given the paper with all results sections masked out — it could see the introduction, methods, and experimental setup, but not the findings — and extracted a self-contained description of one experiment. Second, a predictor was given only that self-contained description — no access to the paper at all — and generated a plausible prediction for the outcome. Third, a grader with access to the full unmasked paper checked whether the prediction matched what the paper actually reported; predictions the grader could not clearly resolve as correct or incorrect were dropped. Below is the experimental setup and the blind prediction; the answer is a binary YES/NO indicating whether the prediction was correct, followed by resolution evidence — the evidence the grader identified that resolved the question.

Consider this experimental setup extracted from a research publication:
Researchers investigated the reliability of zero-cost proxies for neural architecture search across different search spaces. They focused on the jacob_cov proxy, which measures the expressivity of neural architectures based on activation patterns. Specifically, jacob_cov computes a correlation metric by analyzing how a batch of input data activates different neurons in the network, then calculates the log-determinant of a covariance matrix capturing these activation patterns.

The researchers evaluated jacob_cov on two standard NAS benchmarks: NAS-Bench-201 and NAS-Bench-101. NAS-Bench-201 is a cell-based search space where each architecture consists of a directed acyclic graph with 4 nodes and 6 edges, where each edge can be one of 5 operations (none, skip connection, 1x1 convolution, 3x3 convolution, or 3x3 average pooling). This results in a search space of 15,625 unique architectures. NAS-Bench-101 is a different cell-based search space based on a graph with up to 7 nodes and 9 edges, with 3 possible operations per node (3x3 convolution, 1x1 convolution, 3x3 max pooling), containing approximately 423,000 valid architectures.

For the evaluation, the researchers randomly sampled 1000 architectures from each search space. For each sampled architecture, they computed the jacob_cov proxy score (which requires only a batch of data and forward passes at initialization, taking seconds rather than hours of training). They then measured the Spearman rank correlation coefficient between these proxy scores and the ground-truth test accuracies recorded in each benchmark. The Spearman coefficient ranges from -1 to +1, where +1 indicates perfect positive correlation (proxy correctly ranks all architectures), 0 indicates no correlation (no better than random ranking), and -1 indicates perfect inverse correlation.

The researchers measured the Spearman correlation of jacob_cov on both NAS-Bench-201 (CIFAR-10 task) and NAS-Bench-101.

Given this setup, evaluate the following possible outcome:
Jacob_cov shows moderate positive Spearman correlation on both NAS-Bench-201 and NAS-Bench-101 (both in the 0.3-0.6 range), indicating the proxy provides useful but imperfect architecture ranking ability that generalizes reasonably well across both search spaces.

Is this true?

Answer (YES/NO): NO